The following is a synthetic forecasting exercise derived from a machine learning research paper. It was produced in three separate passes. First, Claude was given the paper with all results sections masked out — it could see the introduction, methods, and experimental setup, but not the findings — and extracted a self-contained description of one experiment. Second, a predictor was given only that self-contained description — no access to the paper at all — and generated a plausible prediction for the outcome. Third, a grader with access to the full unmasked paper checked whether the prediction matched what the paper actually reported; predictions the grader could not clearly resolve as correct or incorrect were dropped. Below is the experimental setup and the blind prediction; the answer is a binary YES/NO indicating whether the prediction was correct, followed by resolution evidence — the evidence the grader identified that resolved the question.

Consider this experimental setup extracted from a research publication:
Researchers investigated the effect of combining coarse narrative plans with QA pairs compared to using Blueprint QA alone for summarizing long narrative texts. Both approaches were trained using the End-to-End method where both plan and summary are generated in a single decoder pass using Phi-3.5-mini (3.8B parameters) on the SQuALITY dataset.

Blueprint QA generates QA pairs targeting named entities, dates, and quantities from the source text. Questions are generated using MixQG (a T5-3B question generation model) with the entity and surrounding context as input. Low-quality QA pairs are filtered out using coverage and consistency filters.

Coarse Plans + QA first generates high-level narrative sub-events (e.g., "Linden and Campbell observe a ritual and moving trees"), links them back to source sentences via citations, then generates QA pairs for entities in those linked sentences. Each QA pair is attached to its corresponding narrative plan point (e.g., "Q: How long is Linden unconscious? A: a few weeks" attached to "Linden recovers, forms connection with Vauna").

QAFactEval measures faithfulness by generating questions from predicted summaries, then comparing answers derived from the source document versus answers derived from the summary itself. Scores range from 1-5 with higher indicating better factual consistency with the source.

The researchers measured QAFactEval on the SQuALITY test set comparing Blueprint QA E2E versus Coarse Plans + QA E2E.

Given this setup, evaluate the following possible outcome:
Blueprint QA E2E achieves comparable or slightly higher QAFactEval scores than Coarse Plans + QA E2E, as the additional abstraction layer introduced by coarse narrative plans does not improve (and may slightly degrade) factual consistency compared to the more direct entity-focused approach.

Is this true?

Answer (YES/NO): NO